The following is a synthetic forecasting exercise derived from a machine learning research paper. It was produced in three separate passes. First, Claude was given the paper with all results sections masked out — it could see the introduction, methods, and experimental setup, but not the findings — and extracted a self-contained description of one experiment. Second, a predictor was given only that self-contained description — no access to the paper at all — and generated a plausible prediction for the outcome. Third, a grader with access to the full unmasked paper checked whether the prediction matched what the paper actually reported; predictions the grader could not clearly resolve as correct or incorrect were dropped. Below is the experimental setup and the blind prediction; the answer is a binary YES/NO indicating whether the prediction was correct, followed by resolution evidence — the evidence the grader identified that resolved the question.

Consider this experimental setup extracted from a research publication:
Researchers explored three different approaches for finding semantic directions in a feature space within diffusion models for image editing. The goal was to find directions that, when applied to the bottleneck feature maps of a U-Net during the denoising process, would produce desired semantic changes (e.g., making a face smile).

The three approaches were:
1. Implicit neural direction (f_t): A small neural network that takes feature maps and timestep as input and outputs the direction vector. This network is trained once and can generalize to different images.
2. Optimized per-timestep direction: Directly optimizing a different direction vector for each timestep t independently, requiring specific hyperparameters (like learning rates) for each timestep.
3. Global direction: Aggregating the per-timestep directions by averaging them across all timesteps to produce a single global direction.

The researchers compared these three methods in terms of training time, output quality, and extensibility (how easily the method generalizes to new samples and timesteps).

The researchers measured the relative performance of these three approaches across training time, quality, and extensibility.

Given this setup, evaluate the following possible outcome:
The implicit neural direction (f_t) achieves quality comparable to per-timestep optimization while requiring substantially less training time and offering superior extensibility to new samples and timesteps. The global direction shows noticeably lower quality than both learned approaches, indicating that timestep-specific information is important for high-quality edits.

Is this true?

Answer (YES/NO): YES